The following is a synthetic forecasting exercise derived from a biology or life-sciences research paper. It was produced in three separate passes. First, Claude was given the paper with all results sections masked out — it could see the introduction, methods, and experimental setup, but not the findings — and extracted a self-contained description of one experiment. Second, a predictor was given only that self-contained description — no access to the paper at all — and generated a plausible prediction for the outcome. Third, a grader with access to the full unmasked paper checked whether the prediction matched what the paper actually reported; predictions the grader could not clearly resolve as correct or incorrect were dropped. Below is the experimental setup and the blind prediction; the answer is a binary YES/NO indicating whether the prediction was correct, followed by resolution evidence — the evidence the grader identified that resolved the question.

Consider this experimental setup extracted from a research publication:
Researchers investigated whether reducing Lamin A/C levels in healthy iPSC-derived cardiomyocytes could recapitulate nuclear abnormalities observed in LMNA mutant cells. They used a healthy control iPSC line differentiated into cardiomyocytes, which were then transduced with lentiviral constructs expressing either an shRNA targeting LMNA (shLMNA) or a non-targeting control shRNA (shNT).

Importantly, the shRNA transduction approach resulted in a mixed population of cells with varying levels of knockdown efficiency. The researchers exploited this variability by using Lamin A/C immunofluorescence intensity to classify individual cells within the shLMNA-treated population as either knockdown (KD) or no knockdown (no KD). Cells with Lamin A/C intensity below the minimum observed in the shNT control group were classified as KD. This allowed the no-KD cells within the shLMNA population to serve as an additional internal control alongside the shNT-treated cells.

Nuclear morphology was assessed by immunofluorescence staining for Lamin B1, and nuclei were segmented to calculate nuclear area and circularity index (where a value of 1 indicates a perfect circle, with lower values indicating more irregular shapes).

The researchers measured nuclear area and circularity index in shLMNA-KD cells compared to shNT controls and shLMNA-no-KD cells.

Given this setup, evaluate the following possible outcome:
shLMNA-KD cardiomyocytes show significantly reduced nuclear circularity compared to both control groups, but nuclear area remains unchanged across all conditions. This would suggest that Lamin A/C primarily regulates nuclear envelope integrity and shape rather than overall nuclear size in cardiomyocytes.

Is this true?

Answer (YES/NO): NO